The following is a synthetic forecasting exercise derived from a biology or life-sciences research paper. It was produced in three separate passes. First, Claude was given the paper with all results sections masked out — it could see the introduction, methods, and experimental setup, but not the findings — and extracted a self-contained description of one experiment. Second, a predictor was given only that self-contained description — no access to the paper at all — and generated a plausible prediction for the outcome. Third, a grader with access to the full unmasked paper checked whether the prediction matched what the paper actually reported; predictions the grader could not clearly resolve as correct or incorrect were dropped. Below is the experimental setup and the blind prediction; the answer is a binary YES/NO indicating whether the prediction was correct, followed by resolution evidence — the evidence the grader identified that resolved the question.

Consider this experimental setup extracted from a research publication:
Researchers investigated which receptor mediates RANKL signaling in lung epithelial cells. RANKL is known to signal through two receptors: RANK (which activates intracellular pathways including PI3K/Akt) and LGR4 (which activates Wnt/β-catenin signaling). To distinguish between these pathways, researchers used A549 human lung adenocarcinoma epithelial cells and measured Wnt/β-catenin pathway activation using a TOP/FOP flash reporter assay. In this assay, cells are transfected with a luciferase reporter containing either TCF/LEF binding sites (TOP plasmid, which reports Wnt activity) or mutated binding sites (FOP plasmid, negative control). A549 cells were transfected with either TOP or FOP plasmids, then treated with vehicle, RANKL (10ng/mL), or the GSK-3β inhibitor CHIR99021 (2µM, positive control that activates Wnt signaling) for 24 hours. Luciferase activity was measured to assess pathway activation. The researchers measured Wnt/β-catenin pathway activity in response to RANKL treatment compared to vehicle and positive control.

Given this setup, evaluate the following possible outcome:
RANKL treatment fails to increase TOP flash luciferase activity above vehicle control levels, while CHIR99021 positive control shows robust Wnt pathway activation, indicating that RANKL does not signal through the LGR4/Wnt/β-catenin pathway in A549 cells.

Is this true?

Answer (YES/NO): YES